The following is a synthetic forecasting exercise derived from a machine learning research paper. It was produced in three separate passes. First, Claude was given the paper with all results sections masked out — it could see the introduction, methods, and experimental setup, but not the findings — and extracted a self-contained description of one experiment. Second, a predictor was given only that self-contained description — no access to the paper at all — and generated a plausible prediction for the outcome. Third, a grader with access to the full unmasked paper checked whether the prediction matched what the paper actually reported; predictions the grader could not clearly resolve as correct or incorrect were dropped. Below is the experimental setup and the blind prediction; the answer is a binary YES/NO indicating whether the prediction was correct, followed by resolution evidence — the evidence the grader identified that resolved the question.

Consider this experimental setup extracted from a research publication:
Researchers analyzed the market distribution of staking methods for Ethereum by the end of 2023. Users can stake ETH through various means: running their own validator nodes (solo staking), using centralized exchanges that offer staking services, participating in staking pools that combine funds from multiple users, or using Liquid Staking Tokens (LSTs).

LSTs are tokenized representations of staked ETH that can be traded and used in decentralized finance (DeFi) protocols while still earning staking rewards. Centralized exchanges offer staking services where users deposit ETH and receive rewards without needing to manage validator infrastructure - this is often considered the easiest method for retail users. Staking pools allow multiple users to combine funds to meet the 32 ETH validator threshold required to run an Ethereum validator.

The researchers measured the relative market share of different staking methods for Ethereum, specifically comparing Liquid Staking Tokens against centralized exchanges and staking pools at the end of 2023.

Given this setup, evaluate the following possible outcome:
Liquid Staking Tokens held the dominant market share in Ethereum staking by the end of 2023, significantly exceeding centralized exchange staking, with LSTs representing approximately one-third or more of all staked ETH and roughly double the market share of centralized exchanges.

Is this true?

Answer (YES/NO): NO